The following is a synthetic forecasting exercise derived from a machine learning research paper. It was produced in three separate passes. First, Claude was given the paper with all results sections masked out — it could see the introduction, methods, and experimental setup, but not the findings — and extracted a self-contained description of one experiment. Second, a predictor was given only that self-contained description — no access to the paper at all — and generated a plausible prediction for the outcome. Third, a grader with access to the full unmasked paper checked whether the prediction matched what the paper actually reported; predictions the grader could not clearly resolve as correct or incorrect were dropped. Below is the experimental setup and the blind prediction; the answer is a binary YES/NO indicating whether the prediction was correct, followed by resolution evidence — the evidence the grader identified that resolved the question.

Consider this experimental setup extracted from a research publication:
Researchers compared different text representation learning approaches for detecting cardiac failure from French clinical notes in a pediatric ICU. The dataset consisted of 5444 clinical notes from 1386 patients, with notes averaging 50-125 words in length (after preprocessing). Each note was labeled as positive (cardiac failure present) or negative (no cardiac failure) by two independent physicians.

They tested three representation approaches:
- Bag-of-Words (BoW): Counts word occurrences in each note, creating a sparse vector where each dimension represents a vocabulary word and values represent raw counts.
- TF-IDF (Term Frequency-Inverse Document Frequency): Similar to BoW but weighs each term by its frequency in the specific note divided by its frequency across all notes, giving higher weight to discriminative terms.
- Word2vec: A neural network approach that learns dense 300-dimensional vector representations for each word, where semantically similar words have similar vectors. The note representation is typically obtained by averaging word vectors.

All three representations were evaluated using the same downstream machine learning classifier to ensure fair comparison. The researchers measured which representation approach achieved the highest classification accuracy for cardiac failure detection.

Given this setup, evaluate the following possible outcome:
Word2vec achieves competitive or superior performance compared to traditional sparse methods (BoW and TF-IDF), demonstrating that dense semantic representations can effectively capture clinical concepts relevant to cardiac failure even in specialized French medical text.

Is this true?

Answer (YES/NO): NO